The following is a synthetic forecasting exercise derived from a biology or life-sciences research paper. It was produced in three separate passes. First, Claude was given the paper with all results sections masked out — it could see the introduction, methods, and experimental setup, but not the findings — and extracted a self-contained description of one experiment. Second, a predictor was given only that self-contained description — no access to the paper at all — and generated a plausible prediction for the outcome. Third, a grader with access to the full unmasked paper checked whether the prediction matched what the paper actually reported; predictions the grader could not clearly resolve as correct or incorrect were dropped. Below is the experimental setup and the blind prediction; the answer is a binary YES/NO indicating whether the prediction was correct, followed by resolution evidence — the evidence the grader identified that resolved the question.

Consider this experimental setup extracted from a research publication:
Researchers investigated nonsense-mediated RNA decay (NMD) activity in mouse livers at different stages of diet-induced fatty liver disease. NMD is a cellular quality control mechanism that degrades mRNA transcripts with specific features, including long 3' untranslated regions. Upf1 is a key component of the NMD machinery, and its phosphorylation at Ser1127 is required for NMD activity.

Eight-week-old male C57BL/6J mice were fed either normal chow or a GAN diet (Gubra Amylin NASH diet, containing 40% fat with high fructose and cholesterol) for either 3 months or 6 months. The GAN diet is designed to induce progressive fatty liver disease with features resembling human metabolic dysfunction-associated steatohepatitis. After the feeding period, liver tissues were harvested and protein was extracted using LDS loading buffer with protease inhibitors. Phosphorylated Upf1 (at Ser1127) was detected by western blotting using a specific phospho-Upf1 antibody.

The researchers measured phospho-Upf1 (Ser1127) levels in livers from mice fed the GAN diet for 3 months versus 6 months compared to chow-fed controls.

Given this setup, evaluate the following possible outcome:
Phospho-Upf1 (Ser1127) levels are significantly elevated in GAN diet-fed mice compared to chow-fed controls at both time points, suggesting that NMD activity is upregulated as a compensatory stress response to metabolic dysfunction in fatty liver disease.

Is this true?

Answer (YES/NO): NO